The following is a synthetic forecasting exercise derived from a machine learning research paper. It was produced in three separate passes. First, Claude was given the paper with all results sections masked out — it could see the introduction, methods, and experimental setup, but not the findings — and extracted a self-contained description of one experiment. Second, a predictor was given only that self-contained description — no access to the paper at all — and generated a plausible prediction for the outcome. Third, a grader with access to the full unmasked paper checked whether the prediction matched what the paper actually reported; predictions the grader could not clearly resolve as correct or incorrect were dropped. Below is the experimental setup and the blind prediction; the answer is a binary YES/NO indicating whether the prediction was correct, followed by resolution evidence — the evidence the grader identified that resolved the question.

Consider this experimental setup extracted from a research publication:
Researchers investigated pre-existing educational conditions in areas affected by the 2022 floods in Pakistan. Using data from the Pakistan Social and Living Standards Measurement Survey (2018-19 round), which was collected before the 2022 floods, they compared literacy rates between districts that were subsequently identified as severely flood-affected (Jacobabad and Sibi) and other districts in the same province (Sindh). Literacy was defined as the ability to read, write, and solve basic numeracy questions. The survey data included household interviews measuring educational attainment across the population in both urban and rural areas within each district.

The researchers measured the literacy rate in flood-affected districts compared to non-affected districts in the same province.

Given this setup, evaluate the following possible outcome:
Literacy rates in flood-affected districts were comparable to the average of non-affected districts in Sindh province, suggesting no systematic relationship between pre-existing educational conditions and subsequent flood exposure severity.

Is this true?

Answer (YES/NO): NO